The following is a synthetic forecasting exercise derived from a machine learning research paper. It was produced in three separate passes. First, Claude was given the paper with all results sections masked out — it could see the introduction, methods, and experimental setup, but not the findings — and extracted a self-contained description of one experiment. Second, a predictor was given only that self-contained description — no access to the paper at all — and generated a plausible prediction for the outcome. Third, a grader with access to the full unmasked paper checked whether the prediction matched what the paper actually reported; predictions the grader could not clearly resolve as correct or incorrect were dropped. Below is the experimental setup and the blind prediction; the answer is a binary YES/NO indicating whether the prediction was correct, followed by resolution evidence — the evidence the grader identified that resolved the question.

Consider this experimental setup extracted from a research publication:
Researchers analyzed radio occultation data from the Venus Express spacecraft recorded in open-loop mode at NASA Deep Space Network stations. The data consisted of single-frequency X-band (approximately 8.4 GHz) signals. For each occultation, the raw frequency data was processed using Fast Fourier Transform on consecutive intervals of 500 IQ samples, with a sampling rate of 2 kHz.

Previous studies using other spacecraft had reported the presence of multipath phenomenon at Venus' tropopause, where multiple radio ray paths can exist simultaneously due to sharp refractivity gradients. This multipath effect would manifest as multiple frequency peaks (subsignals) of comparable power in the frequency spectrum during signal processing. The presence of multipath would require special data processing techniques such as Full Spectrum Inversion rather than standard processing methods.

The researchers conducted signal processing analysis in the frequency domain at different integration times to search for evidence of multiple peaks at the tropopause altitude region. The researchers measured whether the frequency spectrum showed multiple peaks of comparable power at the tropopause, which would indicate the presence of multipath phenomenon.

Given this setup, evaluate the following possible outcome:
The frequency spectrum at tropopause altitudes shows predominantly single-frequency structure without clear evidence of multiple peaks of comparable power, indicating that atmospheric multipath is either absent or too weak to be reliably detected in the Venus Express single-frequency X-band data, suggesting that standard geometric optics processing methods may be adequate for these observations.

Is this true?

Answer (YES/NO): YES